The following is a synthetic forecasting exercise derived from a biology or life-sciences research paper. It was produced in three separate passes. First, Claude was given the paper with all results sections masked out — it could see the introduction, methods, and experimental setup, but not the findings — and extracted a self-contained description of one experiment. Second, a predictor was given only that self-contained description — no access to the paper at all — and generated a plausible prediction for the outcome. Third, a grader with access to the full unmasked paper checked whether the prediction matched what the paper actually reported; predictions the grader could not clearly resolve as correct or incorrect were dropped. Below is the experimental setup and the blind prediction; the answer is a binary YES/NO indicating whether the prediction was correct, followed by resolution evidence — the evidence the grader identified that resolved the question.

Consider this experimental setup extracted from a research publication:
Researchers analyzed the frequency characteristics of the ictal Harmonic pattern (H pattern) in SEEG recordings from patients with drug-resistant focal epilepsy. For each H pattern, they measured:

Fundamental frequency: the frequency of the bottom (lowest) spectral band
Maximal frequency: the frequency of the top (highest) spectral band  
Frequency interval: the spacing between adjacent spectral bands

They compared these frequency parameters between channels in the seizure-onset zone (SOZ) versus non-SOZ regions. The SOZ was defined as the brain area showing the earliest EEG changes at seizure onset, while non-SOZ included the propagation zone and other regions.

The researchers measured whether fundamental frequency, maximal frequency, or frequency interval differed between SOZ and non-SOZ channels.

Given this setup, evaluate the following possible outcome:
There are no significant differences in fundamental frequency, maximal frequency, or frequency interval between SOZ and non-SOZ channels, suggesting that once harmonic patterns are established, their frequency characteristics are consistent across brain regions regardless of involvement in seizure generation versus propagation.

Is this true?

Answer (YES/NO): NO